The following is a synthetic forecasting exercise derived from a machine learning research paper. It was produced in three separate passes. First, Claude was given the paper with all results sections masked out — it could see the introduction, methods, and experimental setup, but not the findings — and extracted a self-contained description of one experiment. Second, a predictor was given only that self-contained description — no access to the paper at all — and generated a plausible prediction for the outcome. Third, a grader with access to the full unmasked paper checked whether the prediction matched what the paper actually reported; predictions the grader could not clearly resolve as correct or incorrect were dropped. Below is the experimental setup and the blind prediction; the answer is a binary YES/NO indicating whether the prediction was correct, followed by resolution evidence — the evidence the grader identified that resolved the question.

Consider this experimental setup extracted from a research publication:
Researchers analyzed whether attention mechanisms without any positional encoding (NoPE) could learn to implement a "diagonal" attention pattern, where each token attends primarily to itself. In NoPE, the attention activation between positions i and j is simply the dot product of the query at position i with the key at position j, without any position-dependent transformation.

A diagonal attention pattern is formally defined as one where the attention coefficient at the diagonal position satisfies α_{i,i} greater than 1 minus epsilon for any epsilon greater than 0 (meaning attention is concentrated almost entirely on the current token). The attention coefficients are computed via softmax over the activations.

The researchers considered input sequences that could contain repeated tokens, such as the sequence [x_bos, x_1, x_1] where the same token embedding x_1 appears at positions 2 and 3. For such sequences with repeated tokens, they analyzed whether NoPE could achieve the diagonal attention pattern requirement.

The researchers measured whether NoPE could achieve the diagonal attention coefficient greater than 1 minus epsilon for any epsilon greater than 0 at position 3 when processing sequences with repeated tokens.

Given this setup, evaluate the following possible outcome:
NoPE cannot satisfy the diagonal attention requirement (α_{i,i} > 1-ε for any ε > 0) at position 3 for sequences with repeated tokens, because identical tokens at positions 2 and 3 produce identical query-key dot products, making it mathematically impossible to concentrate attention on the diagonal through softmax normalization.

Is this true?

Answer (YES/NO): YES